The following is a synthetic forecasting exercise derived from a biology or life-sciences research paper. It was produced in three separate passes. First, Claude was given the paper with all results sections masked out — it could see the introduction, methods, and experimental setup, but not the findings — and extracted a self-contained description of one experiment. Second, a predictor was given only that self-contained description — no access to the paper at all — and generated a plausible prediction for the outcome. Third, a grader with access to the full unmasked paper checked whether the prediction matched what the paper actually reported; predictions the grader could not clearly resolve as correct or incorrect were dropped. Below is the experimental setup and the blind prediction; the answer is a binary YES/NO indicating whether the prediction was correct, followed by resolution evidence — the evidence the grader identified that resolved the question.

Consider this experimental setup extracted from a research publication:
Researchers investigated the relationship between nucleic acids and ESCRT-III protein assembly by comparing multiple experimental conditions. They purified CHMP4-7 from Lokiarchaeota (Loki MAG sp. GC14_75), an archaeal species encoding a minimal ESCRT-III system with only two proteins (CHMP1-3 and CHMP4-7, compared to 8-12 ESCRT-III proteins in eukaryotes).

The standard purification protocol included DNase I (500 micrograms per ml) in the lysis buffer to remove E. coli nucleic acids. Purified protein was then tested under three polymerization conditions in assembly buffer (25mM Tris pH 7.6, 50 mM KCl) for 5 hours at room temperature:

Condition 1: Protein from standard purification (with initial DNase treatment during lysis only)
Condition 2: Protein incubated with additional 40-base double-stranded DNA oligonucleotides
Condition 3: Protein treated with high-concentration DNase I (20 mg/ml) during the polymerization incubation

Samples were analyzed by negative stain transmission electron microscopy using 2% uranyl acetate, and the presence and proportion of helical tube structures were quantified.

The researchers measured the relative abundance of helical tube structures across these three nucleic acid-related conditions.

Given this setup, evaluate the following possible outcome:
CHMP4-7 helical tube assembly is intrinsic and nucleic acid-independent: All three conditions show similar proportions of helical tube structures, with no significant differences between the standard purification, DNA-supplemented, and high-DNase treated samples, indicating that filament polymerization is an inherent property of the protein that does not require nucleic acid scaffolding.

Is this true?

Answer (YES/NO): NO